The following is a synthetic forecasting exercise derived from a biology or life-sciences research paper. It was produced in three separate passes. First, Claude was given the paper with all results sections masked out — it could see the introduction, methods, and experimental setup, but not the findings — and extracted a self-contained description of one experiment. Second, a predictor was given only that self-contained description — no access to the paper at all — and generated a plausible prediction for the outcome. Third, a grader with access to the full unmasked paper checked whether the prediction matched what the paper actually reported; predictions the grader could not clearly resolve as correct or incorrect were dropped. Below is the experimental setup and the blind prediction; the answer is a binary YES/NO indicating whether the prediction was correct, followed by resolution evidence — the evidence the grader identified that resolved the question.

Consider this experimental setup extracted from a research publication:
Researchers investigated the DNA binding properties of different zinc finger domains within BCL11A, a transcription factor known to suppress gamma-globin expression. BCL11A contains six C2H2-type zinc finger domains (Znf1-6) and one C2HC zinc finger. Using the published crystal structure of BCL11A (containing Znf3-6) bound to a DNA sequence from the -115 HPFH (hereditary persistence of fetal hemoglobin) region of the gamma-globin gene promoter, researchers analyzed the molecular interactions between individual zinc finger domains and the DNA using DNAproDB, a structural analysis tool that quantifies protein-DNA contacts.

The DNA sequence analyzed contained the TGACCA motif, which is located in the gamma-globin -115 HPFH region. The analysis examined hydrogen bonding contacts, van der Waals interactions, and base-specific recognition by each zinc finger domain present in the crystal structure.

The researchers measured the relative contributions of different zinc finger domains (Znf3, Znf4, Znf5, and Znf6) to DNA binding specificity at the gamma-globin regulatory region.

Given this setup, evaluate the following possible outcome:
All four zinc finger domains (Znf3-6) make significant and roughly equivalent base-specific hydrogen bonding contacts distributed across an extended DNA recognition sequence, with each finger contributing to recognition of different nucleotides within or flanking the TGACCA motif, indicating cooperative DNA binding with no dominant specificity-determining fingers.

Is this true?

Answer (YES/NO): NO